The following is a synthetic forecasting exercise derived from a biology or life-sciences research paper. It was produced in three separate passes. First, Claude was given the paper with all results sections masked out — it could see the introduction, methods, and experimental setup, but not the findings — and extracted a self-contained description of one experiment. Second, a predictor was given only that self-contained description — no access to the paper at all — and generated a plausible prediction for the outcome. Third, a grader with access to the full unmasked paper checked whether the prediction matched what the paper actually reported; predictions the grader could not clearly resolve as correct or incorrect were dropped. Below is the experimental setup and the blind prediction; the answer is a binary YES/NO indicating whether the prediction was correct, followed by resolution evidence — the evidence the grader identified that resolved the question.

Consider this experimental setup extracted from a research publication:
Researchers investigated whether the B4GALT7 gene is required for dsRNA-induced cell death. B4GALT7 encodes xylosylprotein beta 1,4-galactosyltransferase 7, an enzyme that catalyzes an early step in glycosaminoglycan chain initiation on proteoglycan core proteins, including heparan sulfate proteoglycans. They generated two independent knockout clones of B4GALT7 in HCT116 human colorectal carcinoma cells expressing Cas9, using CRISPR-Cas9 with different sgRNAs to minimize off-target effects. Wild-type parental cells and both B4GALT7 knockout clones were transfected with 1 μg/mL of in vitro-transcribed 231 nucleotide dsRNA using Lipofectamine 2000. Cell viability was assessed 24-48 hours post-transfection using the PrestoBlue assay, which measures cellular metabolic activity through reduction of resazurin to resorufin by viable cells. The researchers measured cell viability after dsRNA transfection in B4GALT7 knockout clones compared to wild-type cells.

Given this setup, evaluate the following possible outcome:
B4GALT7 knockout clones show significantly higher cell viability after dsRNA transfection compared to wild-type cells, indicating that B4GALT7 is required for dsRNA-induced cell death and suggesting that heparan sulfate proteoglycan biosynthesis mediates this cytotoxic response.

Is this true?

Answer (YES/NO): YES